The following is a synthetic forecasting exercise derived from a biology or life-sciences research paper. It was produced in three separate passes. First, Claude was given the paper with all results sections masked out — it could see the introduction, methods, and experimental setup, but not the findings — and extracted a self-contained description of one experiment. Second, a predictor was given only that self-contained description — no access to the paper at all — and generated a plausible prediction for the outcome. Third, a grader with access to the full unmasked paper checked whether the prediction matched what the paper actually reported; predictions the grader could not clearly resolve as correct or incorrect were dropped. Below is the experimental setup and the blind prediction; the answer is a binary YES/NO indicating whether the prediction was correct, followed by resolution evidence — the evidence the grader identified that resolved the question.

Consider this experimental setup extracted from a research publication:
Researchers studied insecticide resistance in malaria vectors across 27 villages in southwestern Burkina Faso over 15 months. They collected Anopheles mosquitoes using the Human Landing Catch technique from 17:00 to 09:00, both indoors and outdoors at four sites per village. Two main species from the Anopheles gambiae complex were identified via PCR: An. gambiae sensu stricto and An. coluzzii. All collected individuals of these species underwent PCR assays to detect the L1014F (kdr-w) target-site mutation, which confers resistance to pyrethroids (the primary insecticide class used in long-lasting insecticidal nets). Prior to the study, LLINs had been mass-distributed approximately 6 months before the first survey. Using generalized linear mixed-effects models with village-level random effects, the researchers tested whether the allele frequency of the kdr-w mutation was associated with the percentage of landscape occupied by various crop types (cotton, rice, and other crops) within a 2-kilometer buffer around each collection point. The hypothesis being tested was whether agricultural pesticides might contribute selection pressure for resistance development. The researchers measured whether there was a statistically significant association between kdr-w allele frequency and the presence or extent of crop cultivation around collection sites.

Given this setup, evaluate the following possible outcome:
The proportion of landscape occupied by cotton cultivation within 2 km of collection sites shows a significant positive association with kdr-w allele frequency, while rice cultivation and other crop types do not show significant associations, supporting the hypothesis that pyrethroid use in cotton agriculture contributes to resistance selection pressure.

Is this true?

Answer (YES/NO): NO